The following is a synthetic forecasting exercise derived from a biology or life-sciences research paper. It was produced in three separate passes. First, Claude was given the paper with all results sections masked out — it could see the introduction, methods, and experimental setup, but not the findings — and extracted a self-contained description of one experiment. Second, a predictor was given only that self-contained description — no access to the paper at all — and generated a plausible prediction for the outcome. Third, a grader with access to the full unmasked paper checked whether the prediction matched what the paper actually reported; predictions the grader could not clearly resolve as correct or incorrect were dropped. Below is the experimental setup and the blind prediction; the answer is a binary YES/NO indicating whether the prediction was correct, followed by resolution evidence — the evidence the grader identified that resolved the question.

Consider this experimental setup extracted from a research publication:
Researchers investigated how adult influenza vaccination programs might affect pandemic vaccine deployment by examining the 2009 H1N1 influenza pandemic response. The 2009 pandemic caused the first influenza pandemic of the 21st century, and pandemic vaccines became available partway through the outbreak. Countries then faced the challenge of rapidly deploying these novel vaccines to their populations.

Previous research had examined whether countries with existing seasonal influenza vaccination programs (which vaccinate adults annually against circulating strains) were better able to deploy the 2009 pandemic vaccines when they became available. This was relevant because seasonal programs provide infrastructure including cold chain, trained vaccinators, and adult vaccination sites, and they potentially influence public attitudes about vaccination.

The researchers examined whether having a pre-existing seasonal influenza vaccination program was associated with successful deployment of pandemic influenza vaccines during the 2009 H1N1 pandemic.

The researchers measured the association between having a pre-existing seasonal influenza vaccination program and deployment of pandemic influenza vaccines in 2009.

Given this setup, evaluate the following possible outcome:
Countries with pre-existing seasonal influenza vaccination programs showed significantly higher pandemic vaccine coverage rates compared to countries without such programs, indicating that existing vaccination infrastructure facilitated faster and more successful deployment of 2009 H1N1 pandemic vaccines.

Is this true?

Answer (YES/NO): YES